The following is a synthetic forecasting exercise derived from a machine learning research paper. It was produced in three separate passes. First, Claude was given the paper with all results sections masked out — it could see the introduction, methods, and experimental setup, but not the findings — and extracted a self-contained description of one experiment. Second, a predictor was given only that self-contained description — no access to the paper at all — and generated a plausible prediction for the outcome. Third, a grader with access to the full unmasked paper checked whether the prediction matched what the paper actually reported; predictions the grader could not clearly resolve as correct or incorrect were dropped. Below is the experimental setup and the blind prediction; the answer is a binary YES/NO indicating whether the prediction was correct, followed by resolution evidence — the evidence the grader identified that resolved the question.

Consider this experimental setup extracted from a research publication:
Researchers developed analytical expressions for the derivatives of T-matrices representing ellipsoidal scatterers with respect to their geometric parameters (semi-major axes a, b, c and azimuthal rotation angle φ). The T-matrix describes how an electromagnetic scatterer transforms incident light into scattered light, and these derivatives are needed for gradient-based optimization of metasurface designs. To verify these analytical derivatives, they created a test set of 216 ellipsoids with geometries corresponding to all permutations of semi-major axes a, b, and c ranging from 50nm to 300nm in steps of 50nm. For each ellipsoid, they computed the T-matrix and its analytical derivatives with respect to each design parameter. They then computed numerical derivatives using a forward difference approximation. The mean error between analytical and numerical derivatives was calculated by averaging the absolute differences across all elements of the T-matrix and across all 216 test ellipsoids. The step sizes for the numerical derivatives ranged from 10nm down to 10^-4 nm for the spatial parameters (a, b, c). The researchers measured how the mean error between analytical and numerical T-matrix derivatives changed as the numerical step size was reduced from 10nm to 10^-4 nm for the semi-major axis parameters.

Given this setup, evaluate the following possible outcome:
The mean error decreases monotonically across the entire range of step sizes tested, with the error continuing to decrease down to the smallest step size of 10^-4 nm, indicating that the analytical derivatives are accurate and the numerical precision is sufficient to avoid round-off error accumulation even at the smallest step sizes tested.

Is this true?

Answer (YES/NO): YES